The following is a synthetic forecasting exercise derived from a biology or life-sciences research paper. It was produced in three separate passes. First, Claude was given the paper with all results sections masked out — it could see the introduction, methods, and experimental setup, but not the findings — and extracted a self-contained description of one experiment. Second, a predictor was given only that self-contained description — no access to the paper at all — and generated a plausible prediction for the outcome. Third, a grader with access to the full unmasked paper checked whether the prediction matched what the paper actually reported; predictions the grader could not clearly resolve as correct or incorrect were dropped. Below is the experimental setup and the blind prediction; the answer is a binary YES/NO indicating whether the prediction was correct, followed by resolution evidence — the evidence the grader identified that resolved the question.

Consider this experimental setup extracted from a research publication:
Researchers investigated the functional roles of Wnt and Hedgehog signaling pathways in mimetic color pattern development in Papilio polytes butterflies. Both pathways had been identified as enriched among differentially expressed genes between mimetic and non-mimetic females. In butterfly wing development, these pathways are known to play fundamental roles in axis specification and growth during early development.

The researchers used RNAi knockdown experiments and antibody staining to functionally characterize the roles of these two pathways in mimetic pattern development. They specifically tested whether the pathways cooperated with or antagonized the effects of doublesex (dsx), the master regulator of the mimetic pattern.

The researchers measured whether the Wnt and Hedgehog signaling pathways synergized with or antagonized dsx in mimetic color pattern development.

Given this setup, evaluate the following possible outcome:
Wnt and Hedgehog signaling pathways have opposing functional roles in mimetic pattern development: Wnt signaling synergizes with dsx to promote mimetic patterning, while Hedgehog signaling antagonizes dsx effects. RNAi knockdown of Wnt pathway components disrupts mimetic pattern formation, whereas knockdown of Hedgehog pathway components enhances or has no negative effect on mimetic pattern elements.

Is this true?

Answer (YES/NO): NO